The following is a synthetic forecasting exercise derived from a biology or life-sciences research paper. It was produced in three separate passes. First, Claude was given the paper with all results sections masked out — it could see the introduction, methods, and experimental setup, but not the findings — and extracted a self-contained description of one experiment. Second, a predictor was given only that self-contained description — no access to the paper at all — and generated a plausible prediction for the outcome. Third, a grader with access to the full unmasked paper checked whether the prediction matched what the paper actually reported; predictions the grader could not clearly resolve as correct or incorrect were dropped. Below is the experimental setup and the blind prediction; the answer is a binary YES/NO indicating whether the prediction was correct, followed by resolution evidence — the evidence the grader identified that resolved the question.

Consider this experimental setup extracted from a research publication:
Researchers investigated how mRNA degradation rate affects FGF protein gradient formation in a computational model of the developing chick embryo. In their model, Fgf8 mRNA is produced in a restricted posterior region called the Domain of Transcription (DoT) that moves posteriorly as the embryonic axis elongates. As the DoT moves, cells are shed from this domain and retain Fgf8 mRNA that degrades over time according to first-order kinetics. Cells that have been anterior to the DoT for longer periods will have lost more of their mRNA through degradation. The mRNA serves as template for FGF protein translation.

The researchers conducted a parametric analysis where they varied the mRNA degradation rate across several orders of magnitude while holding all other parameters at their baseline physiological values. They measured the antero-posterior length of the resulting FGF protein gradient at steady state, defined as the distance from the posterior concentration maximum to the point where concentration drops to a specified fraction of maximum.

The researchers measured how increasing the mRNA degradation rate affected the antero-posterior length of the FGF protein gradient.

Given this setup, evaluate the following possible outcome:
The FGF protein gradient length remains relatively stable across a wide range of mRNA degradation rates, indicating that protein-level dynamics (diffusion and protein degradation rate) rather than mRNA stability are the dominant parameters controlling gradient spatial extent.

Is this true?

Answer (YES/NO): NO